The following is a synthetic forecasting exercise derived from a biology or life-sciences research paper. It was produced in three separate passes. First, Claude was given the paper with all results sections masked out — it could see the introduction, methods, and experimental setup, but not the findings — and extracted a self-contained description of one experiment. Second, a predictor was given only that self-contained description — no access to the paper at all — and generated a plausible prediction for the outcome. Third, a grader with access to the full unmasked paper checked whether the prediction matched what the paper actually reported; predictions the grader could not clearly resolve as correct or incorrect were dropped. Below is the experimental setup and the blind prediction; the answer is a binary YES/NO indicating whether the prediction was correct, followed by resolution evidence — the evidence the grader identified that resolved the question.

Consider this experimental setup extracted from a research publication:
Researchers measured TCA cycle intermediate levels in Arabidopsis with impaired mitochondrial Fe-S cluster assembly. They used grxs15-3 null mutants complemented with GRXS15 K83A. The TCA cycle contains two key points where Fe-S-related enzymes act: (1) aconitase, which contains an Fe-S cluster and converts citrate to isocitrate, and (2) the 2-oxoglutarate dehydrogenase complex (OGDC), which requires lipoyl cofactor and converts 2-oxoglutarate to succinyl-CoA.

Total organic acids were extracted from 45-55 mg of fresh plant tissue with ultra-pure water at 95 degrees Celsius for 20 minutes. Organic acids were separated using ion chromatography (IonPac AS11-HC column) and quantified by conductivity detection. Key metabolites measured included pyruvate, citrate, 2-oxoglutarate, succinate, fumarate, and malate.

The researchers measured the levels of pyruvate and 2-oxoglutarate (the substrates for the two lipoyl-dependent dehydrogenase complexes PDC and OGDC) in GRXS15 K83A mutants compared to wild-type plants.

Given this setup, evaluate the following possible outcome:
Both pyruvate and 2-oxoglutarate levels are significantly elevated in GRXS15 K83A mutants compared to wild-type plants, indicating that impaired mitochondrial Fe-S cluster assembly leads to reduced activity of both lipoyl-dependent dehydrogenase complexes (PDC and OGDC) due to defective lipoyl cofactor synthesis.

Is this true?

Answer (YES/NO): NO